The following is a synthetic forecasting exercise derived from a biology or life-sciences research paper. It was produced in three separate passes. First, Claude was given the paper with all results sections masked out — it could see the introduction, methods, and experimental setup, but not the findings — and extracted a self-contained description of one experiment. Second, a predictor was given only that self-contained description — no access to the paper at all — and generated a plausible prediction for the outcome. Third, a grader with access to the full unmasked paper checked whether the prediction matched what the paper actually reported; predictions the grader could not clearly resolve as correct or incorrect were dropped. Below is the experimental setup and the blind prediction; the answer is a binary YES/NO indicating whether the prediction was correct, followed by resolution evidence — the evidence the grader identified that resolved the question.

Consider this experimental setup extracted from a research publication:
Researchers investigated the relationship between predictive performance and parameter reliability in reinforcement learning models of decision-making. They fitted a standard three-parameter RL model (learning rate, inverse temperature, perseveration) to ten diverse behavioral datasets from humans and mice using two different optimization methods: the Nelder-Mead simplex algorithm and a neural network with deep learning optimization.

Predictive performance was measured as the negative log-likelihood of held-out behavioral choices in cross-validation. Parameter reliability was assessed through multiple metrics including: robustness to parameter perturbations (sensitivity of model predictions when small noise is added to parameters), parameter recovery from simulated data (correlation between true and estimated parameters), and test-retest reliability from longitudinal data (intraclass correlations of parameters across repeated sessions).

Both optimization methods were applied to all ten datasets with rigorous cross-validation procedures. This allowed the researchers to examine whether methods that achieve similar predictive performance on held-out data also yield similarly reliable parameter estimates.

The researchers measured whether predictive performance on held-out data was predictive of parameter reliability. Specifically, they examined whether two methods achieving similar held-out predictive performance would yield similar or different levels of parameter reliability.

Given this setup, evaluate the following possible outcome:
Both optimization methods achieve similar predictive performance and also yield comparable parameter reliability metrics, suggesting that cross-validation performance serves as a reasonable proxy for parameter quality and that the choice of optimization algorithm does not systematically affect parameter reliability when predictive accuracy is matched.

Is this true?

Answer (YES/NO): NO